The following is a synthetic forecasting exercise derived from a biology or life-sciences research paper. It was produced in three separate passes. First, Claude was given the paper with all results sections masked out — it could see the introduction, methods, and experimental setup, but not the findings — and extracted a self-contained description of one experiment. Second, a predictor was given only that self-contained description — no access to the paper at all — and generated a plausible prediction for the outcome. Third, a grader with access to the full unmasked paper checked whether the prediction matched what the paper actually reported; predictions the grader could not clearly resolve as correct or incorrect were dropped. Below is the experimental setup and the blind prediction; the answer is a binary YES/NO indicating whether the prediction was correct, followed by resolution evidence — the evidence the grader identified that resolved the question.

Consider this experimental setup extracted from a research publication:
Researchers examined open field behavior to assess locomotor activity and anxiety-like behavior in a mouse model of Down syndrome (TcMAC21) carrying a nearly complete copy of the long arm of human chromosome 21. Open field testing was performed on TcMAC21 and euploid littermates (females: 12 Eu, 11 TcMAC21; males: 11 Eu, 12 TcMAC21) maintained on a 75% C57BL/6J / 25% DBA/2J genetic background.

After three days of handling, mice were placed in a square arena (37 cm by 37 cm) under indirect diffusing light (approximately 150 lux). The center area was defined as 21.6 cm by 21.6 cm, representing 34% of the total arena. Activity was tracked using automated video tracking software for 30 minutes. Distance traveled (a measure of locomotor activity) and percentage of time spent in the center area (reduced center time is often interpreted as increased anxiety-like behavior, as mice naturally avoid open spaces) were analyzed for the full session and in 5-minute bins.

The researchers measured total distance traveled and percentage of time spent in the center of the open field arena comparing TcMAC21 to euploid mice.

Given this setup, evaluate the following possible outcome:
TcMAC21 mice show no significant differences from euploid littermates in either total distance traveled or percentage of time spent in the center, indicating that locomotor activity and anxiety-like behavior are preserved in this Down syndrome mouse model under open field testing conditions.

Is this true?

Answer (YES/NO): NO